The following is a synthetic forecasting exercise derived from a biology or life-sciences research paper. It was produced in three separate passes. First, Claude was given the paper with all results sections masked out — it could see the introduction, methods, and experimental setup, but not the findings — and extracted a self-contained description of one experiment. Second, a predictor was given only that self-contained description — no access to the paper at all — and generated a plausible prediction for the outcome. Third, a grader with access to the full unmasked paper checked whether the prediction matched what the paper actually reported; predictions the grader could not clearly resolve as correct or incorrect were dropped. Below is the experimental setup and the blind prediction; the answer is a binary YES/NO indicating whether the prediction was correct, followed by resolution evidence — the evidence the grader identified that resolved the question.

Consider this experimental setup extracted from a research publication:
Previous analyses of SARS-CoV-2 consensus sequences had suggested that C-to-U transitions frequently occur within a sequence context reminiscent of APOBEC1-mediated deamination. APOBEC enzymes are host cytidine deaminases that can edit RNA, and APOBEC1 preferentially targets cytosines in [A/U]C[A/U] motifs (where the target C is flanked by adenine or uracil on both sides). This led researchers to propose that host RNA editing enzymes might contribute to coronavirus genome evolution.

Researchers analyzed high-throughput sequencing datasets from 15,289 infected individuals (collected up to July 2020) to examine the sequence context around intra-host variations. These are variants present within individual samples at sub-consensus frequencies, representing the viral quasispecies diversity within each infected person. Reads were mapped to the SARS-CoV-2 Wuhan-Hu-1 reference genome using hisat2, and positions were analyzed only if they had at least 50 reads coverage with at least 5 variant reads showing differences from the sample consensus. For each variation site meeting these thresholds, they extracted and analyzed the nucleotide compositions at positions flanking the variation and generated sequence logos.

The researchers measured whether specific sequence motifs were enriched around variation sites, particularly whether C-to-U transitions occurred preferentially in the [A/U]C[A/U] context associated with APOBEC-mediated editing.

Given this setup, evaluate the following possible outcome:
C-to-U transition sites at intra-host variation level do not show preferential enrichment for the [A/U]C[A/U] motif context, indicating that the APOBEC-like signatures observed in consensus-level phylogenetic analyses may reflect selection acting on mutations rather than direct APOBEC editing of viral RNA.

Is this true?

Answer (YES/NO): YES